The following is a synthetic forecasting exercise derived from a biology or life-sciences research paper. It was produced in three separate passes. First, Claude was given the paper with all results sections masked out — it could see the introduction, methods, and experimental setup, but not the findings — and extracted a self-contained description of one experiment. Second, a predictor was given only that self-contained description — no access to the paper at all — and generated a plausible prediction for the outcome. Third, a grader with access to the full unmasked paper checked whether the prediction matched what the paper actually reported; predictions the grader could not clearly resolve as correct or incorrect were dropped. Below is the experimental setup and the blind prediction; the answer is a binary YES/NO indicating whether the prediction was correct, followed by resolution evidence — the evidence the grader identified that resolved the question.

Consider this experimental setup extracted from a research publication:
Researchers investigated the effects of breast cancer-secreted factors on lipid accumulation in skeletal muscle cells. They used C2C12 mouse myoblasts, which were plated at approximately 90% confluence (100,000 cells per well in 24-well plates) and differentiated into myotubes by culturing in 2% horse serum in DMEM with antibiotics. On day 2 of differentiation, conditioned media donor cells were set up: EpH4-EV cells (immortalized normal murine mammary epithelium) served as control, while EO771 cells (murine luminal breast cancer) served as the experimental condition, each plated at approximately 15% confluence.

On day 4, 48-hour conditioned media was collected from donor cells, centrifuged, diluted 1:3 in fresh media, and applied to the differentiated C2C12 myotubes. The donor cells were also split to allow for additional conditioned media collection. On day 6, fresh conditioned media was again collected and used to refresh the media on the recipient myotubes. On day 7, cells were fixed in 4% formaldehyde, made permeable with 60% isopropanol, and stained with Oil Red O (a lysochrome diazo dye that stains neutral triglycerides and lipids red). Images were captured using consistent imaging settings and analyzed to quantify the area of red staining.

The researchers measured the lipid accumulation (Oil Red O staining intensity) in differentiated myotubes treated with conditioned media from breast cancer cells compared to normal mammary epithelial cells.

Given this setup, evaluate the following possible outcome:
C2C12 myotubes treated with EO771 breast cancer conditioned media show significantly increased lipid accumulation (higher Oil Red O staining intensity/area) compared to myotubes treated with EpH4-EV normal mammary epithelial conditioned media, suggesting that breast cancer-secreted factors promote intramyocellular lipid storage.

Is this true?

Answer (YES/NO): YES